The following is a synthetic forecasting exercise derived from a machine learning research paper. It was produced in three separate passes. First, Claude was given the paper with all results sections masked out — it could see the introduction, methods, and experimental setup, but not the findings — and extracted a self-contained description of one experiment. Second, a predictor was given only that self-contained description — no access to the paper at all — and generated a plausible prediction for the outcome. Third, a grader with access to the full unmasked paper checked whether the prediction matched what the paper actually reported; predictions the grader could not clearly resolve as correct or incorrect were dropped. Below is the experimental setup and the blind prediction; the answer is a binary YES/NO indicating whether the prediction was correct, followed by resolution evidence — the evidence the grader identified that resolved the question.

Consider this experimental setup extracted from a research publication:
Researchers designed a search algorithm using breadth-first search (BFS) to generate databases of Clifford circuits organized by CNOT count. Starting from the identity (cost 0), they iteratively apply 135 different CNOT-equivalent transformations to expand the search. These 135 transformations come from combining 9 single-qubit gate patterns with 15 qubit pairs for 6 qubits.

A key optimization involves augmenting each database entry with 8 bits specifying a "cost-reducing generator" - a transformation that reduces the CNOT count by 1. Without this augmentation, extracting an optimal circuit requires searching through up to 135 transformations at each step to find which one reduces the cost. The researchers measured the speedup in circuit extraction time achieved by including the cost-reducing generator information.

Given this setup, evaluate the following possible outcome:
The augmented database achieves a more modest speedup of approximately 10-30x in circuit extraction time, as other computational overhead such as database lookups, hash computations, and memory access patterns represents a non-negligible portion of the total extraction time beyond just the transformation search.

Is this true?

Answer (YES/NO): NO